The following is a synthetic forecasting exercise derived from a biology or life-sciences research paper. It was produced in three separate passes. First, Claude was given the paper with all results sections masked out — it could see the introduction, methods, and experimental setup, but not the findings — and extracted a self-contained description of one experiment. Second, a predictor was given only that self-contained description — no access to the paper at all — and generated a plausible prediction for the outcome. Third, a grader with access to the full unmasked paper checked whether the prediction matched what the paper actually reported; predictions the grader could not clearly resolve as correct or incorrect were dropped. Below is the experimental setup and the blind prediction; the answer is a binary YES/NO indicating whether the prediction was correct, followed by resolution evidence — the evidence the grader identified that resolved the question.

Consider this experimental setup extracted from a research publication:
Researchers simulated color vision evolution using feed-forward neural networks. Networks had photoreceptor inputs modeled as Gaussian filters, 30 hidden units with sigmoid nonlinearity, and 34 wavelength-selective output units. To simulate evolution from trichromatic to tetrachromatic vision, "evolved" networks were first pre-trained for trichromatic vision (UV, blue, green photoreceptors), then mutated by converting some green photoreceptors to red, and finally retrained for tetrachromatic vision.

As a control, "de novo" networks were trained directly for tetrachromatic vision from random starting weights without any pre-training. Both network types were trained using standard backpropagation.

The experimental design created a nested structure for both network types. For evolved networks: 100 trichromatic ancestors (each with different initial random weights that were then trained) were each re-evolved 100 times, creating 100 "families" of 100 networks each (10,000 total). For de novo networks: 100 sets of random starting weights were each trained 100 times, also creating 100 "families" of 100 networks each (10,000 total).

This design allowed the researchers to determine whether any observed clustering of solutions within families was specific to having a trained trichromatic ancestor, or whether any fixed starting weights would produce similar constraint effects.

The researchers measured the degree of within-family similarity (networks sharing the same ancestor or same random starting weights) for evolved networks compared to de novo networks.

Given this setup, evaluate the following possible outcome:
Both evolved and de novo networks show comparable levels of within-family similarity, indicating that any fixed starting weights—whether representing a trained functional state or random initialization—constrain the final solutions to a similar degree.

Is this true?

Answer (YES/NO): NO